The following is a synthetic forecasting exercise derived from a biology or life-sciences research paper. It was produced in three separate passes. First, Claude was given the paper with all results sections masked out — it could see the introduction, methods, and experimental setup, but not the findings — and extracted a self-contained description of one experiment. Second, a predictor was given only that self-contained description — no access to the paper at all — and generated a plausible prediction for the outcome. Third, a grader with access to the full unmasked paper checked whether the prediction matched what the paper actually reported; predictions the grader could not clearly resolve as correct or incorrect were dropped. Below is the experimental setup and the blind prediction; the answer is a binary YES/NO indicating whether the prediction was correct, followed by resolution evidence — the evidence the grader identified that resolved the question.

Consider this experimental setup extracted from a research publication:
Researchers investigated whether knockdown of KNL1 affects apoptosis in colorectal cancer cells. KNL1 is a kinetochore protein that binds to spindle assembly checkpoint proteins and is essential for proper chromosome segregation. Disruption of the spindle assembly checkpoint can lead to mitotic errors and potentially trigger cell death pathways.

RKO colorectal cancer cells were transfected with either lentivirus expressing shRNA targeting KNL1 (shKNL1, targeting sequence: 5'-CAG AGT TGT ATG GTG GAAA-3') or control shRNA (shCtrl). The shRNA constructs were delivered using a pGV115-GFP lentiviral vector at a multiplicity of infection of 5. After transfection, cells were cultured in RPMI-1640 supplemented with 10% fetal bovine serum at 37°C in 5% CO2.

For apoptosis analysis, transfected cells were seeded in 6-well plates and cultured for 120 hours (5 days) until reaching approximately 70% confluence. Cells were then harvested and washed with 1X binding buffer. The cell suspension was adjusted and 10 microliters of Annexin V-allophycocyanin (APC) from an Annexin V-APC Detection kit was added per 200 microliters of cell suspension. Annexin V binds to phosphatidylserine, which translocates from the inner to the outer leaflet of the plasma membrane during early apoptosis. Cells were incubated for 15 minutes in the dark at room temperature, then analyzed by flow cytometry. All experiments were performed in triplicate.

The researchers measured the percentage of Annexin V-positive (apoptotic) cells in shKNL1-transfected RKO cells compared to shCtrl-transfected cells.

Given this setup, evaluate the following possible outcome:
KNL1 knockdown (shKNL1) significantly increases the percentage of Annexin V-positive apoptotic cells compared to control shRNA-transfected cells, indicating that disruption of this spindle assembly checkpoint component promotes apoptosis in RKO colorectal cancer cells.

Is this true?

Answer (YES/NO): YES